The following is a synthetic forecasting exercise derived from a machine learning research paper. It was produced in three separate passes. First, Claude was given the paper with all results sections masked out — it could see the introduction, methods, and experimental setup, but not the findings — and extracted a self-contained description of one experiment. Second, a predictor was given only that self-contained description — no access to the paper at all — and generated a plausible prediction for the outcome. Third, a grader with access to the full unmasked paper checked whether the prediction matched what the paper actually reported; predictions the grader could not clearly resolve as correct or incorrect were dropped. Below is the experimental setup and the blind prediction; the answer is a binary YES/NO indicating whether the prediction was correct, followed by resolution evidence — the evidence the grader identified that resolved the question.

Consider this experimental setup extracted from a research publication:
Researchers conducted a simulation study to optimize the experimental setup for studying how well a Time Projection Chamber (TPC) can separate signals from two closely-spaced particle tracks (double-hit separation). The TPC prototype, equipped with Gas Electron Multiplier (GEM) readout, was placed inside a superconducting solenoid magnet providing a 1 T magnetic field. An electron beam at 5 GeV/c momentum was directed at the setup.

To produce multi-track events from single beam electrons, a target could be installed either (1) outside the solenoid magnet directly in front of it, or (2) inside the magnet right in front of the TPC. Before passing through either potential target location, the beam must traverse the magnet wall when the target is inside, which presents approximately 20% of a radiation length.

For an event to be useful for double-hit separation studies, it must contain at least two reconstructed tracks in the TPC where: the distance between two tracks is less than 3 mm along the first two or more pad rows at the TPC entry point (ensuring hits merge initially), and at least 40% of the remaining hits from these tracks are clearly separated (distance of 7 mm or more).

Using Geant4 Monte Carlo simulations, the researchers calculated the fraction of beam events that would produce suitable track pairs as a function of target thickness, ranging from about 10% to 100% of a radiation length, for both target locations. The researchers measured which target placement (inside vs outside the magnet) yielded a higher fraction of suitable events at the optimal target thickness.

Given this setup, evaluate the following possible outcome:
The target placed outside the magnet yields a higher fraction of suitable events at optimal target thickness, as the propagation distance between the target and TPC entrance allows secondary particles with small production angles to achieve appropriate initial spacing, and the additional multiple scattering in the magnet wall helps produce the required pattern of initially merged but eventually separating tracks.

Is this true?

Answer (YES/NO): NO